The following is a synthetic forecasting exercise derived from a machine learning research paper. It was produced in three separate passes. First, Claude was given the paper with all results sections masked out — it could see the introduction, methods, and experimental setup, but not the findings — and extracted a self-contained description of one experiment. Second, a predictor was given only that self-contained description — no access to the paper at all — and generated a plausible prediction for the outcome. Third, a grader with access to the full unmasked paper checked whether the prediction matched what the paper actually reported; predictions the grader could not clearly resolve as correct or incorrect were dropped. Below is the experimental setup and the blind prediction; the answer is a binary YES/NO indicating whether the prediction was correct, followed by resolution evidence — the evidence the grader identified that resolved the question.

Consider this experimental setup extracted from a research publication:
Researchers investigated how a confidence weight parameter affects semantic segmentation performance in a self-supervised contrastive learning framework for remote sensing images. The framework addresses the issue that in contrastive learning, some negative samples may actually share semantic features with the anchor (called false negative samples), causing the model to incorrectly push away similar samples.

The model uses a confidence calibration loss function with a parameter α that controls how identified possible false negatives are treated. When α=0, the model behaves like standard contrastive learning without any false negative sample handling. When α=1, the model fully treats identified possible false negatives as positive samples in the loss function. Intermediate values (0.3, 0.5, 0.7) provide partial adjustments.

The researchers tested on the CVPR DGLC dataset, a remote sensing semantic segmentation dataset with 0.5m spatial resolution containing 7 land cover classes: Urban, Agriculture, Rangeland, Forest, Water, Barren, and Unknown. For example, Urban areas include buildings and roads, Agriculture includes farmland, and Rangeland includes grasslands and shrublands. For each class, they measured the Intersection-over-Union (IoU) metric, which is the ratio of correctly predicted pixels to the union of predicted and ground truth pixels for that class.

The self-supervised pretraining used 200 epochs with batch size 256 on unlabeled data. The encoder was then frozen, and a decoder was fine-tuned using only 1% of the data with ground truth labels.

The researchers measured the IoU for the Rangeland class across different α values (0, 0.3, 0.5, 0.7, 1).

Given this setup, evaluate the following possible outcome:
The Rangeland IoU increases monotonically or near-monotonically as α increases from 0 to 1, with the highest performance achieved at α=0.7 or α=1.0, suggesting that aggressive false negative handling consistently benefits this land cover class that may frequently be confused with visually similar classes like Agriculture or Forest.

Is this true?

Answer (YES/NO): NO